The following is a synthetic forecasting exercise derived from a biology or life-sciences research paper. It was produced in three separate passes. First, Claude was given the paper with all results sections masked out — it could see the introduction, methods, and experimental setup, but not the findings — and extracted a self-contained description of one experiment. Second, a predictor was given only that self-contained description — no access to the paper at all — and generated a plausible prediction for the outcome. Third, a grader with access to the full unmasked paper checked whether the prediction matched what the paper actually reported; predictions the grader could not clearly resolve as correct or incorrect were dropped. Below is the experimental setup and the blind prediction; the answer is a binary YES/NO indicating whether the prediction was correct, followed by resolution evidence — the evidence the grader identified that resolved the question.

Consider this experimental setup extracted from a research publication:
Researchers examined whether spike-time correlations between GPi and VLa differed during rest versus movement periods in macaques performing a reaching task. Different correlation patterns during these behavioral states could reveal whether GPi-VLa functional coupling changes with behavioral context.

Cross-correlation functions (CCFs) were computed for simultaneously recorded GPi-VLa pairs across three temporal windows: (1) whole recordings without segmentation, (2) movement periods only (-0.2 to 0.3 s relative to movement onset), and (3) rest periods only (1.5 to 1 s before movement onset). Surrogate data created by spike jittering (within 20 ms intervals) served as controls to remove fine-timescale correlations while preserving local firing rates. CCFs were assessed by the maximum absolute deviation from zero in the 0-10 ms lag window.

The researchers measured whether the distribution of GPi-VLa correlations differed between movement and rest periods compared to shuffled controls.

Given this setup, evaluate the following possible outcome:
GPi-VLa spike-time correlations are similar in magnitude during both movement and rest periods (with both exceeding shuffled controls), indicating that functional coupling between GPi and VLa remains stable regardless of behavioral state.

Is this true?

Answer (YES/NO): NO